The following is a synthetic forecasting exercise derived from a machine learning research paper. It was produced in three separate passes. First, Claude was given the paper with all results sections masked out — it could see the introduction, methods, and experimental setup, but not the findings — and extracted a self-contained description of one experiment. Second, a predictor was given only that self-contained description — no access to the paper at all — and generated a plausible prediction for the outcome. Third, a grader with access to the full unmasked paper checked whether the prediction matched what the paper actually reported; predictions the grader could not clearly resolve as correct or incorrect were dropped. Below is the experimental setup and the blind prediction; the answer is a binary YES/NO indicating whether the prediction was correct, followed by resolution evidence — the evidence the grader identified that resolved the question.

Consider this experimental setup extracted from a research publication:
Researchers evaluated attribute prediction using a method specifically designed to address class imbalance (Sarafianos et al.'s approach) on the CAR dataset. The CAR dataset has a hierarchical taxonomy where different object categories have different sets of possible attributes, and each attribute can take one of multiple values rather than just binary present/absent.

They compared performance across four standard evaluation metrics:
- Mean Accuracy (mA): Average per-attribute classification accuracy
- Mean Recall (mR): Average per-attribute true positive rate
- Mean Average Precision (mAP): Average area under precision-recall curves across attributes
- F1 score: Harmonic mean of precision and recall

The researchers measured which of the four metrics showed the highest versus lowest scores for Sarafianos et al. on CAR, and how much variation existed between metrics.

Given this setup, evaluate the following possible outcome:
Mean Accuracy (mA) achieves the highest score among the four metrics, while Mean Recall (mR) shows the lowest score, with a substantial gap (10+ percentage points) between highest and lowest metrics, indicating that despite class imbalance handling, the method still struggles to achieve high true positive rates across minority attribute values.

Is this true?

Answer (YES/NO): NO